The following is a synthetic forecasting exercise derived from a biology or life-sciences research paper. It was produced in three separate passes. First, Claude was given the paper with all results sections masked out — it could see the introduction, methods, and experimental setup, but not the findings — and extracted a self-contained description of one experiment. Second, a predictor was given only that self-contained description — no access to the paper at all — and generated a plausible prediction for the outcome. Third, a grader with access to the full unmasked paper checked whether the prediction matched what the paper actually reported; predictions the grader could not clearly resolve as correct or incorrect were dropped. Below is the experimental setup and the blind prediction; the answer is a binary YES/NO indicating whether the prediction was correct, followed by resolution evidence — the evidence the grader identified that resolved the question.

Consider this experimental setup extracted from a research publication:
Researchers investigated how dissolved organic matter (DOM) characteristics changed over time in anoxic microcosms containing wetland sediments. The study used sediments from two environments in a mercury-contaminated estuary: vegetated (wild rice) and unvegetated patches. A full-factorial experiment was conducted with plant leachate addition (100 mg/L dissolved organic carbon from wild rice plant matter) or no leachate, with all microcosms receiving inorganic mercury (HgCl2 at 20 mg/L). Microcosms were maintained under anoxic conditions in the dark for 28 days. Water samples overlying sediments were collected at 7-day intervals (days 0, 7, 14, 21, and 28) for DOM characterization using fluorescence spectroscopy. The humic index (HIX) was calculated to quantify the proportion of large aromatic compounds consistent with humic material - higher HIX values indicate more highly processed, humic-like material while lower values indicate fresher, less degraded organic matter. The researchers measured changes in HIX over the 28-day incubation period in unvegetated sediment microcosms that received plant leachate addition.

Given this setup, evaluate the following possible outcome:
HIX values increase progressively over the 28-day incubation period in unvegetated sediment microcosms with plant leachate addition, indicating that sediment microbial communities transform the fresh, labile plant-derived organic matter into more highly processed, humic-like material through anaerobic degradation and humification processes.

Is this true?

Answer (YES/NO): NO